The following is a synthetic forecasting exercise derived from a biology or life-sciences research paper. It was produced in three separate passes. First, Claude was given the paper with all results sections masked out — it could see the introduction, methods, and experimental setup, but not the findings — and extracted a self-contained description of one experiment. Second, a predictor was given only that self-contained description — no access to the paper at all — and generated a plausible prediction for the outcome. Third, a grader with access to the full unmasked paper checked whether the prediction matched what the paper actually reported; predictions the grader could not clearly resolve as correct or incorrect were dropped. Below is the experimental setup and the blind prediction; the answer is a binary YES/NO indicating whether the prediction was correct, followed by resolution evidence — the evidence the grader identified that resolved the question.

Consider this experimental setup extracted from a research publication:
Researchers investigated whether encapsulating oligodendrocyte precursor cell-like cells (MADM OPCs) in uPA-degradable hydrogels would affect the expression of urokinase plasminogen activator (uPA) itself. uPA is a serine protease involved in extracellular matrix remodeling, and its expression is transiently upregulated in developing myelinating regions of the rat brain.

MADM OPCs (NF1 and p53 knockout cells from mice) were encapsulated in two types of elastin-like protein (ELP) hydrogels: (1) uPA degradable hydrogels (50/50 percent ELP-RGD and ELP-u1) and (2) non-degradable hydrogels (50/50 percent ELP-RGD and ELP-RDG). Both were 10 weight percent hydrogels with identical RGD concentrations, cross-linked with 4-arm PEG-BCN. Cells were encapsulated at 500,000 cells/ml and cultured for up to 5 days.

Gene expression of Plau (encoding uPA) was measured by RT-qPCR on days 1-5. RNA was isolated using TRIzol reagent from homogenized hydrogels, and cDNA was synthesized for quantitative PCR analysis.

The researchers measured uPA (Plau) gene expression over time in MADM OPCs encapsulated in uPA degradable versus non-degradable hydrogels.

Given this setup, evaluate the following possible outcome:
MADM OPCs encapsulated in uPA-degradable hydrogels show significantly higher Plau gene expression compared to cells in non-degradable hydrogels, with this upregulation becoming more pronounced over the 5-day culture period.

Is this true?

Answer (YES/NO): NO